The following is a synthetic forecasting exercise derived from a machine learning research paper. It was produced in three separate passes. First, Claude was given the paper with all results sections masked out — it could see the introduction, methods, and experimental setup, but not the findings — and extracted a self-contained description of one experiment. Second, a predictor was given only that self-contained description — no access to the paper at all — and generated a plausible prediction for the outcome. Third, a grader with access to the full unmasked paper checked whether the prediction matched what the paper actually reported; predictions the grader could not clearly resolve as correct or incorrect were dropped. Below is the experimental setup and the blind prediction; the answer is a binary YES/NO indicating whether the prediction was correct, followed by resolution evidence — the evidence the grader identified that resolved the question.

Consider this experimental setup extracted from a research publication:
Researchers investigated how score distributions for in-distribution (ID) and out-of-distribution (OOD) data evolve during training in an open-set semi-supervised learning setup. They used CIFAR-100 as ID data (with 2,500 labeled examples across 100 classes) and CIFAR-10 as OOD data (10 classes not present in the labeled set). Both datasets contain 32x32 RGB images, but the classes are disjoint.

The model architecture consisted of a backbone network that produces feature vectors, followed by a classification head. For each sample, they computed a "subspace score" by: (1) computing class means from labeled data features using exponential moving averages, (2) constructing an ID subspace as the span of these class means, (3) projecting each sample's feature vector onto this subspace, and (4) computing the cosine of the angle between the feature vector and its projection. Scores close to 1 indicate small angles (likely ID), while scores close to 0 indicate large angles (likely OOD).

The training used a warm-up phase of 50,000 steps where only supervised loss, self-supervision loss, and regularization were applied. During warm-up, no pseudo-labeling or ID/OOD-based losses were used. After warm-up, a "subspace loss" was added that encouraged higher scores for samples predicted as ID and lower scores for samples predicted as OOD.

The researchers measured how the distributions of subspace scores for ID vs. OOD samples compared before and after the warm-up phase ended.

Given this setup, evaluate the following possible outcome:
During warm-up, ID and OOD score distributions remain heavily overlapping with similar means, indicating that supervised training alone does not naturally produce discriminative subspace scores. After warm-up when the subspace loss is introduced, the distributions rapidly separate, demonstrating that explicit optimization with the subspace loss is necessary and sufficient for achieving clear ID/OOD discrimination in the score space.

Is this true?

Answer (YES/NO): NO